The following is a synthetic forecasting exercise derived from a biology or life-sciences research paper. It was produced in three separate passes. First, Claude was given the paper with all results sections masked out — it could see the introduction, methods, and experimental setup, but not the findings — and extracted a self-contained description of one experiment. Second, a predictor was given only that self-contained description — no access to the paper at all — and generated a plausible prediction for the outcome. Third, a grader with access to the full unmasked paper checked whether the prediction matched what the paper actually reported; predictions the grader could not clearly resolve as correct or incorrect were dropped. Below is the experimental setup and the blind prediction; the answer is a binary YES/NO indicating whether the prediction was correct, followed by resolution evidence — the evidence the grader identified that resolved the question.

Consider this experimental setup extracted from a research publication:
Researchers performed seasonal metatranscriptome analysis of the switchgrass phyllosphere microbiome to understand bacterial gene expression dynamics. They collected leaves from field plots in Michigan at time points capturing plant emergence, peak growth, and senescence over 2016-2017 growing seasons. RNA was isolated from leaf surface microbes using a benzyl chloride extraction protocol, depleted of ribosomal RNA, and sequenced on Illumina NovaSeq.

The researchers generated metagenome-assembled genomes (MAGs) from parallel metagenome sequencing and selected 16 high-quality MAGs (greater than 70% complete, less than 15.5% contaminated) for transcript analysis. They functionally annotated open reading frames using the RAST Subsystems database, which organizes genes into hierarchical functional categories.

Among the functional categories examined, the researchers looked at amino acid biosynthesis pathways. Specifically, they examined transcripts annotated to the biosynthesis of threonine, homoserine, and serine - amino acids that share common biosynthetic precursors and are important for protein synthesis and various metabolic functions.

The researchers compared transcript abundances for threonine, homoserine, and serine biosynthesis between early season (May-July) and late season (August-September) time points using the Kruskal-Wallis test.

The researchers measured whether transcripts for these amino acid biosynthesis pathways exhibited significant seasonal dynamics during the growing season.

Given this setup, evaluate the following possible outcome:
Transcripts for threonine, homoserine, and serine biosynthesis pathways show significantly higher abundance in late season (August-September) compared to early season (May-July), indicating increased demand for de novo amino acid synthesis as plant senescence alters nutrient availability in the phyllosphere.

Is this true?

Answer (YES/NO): YES